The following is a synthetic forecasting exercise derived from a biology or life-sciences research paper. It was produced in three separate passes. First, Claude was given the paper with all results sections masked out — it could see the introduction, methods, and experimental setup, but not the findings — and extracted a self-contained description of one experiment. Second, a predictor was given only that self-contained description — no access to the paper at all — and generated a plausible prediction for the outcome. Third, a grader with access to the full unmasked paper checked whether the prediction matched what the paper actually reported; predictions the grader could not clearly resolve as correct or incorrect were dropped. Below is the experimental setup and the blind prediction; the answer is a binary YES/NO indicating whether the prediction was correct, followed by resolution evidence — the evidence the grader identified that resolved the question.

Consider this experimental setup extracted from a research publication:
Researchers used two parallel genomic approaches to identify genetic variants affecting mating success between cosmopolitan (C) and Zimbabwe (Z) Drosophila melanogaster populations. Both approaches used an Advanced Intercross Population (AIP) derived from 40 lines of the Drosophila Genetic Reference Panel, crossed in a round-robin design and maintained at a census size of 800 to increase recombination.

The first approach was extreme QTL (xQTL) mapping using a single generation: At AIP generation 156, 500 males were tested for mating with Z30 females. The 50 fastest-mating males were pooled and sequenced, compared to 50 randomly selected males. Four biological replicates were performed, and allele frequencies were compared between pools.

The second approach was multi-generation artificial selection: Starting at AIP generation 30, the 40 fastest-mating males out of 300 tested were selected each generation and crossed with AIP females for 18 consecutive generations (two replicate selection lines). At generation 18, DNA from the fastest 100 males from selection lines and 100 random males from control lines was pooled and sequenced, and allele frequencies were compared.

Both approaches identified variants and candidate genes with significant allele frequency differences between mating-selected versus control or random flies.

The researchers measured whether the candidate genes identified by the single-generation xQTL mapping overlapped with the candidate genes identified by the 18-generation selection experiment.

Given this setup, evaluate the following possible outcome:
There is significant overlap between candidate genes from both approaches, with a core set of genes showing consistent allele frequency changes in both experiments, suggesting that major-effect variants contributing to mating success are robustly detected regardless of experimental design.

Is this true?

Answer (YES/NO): NO